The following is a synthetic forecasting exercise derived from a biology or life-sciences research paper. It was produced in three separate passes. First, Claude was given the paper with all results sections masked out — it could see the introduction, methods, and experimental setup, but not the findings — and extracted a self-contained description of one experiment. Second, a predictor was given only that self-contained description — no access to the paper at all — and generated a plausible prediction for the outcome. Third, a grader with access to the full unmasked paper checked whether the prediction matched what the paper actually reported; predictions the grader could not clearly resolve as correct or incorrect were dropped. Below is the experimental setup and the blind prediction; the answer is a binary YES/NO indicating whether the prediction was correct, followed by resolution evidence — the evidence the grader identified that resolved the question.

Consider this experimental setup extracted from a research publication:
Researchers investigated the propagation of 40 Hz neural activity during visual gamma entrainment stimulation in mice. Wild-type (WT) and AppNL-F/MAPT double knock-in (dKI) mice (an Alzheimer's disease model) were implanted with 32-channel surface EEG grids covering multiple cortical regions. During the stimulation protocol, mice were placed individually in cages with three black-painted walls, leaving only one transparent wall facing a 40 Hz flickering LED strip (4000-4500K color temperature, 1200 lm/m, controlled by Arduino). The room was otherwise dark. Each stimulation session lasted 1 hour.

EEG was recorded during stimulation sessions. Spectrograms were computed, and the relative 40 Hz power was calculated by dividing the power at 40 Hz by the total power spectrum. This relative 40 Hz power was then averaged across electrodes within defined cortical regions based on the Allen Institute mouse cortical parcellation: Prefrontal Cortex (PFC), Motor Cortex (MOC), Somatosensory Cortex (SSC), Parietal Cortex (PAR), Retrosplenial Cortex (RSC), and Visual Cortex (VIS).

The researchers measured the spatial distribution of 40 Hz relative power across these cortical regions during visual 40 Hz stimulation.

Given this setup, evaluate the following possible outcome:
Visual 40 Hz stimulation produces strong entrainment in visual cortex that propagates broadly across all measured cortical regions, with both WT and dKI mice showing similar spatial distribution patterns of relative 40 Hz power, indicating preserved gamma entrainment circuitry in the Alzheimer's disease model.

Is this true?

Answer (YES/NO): NO